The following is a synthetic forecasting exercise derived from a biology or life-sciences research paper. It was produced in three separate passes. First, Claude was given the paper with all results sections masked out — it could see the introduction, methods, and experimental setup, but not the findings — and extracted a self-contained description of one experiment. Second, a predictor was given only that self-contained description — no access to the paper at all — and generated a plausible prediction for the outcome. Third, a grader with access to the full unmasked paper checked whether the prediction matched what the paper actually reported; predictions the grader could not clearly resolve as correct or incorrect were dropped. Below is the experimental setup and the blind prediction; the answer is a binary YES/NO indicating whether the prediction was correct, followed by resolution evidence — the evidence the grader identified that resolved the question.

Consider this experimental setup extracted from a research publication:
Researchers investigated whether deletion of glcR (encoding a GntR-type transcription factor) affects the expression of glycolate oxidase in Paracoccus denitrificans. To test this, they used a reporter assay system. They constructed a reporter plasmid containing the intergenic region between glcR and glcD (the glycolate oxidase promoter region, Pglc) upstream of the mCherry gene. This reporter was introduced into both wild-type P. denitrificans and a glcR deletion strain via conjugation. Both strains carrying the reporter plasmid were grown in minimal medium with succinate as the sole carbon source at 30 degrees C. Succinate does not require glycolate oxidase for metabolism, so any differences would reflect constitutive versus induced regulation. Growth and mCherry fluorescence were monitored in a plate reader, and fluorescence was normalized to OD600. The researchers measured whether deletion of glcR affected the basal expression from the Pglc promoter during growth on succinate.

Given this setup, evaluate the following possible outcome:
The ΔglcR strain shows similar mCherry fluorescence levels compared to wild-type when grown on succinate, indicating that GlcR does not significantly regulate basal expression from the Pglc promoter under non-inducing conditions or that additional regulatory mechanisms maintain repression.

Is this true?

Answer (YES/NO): NO